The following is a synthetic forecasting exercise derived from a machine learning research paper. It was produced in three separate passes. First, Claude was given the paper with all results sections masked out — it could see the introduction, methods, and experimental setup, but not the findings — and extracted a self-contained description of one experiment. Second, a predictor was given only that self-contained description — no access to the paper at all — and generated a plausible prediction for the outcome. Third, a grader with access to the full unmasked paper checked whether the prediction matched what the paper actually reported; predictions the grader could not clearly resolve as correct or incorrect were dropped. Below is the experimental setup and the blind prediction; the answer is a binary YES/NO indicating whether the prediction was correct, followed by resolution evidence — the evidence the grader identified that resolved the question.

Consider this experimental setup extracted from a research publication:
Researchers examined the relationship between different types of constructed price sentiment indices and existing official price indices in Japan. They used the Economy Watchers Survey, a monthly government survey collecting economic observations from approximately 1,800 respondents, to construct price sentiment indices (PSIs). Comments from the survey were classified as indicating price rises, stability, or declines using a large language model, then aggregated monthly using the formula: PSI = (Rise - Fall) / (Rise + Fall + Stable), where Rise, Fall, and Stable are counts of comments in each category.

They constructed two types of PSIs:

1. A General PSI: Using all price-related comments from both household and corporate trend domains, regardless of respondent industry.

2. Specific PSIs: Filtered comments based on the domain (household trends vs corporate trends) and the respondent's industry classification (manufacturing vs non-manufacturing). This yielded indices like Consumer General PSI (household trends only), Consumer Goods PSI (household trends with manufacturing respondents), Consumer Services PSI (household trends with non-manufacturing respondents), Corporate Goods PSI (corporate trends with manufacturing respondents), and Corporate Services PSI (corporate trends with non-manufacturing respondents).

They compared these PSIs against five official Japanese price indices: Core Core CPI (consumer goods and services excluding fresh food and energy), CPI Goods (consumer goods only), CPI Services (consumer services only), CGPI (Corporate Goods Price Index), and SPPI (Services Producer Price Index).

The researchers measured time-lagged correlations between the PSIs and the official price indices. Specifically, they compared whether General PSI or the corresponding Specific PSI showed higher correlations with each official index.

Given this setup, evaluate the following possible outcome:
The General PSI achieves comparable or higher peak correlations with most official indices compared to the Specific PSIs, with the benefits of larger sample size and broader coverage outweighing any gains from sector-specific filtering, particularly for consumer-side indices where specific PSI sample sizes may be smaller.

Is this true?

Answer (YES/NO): NO